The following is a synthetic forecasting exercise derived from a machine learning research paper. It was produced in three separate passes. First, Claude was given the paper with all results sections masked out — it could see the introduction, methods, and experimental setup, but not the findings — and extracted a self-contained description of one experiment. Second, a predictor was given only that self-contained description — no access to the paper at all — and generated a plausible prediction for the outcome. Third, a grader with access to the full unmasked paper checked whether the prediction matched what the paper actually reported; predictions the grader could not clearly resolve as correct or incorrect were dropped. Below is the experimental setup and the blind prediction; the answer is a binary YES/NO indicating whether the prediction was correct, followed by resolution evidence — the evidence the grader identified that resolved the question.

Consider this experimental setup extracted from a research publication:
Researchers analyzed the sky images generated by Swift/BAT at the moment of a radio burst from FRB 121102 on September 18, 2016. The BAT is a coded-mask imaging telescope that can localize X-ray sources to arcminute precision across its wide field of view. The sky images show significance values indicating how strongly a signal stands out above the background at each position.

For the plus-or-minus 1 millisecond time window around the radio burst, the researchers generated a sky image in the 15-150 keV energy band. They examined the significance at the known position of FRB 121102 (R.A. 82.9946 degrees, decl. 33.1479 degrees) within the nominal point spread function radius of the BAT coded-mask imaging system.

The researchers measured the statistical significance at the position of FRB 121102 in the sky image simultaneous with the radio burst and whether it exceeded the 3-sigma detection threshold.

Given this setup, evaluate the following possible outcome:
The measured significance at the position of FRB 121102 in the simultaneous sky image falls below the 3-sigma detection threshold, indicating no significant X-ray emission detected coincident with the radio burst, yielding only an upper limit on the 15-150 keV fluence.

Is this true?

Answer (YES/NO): YES